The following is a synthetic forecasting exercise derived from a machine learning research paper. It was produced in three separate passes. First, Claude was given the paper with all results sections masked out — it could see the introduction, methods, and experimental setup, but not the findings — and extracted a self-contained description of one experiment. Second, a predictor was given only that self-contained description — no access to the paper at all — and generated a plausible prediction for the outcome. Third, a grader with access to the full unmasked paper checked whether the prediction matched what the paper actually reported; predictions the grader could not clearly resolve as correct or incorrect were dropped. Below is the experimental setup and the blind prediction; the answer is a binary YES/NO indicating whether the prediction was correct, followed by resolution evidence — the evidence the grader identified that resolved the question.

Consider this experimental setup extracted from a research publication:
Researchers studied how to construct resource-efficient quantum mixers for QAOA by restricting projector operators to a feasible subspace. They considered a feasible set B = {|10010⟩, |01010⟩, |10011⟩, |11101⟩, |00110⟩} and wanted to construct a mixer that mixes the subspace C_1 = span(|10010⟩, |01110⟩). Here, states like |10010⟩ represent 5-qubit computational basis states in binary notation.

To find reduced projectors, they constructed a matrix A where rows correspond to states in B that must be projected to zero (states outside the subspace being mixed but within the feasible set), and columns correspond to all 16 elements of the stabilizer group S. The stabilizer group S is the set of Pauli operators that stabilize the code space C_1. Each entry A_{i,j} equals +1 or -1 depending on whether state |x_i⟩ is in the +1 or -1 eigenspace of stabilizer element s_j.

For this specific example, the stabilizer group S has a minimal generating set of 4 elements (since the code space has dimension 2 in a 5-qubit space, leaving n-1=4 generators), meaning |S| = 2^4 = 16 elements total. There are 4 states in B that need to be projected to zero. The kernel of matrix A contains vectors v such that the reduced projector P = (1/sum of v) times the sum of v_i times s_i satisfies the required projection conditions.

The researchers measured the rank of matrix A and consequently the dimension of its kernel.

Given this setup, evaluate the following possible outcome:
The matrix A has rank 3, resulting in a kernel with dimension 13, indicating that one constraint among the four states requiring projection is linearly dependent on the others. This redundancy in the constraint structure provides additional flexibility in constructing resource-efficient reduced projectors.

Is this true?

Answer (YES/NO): NO